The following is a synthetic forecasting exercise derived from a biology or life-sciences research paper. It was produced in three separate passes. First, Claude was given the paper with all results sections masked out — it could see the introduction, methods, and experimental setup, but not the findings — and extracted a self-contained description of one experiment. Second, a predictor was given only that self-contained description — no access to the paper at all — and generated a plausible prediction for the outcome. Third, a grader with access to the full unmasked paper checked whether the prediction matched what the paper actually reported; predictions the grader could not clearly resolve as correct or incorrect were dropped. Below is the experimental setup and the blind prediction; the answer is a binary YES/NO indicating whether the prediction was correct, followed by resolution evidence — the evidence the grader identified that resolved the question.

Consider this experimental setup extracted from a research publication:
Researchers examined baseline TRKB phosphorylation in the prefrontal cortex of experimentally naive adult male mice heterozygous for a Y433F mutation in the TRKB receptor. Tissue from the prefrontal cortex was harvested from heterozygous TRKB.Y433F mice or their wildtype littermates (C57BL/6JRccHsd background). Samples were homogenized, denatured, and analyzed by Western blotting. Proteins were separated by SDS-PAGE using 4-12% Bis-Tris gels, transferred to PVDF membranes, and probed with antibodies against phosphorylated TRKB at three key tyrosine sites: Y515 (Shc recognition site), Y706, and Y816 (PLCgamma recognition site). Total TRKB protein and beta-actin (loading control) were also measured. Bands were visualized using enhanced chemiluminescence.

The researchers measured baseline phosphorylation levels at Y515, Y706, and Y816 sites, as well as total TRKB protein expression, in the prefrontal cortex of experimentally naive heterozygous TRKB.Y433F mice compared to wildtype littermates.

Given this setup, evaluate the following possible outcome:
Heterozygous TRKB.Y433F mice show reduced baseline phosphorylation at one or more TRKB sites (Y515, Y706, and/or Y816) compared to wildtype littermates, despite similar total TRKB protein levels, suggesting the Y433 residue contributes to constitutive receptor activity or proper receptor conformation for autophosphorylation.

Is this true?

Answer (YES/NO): NO